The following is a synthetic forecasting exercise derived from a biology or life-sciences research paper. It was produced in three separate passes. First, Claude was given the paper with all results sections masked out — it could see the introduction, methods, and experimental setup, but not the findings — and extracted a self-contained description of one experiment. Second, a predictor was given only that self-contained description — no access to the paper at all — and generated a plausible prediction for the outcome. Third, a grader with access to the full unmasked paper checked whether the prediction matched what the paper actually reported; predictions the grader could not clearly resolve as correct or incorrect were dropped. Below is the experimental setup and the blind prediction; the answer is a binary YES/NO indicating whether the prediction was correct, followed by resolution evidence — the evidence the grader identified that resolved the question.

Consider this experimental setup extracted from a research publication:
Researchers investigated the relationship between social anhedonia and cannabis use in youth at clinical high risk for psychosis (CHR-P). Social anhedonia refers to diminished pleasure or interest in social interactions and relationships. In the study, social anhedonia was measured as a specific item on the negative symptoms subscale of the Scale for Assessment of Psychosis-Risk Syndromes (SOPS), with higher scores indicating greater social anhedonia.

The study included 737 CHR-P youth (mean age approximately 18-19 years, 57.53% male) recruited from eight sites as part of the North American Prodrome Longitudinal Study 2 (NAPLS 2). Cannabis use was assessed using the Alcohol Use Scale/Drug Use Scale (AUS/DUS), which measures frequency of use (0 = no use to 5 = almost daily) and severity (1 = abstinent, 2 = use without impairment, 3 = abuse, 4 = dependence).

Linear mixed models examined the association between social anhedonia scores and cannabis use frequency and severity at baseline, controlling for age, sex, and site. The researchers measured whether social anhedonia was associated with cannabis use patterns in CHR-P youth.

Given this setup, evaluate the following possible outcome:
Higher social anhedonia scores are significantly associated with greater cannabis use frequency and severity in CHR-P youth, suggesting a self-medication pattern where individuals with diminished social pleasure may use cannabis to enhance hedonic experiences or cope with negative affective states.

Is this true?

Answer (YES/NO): NO